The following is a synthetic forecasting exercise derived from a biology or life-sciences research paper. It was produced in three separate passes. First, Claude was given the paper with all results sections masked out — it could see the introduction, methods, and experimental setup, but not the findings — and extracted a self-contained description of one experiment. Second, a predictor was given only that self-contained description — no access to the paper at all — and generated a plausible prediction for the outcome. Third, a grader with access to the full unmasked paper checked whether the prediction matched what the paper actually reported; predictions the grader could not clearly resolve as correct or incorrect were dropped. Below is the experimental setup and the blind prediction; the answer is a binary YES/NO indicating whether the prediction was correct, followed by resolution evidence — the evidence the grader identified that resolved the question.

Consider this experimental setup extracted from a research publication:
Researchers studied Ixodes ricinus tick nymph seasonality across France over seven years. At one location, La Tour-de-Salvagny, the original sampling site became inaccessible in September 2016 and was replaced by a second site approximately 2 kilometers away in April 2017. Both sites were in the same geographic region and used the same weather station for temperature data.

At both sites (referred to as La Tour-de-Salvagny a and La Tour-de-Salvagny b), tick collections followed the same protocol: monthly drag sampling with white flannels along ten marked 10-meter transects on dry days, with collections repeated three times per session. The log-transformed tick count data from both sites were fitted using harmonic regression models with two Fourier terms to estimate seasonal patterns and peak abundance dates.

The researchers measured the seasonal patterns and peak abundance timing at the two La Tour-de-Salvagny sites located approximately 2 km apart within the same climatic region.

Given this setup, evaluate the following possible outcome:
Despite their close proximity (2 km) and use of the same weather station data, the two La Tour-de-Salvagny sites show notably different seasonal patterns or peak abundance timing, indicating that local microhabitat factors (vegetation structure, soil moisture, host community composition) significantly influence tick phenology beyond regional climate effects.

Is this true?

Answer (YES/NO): NO